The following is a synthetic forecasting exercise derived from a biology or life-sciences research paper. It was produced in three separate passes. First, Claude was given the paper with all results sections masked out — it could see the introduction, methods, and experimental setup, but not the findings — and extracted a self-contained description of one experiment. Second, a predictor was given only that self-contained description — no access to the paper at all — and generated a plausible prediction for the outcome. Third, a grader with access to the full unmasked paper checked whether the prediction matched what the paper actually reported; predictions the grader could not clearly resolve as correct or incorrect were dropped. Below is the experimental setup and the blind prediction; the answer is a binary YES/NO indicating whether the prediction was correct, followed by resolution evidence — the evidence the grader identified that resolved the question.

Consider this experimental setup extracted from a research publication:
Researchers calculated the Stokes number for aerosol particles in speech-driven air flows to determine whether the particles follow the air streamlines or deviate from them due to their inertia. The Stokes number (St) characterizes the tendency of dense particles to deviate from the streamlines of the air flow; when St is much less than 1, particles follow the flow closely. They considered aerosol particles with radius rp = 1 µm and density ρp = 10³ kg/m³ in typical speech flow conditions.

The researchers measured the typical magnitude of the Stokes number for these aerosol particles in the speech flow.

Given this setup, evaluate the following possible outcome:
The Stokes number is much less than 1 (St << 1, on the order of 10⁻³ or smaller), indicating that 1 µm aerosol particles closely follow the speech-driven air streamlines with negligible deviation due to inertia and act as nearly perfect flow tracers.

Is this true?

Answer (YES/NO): NO